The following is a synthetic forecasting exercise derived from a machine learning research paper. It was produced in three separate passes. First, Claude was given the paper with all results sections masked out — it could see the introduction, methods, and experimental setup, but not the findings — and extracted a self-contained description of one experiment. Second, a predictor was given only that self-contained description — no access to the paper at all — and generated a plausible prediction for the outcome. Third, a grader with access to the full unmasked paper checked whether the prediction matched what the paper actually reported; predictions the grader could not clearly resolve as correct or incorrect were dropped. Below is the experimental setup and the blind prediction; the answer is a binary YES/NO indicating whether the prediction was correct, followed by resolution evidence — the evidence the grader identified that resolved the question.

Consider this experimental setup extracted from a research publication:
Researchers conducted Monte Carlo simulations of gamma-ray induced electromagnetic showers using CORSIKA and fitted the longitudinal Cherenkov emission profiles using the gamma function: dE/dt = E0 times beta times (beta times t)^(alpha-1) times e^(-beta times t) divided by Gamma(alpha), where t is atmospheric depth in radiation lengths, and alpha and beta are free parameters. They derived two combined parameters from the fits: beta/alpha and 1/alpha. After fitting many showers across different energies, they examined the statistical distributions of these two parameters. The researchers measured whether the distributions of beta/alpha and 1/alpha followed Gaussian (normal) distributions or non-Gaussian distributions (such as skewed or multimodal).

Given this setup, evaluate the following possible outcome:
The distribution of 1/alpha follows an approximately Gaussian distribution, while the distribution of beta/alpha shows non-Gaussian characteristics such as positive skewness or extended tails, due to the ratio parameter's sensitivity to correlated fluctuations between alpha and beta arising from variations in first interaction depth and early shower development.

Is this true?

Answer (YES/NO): NO